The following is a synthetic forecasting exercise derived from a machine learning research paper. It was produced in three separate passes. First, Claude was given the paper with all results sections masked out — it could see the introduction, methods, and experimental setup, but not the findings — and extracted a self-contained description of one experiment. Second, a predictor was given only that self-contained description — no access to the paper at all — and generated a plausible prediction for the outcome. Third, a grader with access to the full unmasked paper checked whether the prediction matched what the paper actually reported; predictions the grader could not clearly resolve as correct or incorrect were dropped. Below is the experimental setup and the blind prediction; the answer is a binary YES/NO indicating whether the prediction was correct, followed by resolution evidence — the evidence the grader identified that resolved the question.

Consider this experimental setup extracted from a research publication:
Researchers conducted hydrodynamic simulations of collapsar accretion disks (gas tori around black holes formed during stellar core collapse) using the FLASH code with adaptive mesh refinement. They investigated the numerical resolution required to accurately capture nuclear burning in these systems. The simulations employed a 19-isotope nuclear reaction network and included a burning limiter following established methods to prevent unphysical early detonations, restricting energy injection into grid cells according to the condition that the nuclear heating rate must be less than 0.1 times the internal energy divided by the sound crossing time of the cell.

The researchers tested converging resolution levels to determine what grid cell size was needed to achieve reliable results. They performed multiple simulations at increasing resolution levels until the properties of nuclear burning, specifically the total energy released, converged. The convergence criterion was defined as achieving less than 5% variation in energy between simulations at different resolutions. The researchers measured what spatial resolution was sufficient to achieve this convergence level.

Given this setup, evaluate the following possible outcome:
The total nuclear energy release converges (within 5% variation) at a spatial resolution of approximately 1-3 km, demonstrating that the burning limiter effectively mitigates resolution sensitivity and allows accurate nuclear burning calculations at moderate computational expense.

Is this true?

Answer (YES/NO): NO